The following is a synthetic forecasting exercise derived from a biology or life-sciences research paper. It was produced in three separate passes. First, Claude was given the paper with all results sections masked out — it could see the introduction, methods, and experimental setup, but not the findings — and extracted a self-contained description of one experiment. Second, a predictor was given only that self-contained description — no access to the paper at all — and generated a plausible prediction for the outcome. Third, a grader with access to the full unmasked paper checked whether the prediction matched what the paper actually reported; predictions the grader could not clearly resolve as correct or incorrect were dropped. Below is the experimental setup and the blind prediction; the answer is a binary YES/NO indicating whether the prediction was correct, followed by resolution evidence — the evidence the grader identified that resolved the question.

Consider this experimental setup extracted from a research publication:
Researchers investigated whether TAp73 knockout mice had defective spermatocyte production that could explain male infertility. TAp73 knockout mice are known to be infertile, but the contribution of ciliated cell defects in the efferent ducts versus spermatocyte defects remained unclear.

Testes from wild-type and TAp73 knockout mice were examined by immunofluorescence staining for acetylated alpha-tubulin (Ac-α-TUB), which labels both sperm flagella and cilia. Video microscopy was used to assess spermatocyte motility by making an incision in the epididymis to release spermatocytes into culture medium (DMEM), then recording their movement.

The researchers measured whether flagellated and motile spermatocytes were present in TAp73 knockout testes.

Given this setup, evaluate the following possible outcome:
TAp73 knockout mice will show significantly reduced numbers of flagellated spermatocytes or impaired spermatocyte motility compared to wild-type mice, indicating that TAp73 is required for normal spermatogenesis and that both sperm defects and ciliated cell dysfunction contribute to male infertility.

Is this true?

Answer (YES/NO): YES